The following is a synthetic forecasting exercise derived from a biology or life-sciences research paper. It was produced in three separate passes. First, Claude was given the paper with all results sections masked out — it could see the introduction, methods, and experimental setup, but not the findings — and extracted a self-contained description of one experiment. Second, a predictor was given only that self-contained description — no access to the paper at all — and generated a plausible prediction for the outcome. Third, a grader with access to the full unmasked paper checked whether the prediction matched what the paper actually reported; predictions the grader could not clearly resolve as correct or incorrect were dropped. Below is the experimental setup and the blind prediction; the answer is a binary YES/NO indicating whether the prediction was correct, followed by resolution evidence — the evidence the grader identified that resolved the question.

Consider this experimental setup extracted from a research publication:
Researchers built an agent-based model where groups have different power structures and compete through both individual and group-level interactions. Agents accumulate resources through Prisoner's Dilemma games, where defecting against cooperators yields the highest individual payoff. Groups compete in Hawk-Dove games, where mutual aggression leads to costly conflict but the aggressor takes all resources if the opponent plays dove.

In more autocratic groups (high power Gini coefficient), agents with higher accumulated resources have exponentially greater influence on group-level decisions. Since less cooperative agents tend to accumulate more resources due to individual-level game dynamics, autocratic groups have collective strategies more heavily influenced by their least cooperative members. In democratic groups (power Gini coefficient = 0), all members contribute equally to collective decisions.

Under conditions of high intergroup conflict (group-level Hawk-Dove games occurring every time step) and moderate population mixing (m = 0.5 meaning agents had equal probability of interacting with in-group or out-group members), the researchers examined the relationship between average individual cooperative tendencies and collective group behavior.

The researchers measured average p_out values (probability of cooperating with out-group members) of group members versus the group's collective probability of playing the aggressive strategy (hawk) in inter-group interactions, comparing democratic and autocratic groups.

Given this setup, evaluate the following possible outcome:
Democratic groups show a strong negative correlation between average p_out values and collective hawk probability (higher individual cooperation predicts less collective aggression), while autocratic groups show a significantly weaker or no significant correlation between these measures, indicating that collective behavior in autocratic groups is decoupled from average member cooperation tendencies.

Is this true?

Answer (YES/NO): YES